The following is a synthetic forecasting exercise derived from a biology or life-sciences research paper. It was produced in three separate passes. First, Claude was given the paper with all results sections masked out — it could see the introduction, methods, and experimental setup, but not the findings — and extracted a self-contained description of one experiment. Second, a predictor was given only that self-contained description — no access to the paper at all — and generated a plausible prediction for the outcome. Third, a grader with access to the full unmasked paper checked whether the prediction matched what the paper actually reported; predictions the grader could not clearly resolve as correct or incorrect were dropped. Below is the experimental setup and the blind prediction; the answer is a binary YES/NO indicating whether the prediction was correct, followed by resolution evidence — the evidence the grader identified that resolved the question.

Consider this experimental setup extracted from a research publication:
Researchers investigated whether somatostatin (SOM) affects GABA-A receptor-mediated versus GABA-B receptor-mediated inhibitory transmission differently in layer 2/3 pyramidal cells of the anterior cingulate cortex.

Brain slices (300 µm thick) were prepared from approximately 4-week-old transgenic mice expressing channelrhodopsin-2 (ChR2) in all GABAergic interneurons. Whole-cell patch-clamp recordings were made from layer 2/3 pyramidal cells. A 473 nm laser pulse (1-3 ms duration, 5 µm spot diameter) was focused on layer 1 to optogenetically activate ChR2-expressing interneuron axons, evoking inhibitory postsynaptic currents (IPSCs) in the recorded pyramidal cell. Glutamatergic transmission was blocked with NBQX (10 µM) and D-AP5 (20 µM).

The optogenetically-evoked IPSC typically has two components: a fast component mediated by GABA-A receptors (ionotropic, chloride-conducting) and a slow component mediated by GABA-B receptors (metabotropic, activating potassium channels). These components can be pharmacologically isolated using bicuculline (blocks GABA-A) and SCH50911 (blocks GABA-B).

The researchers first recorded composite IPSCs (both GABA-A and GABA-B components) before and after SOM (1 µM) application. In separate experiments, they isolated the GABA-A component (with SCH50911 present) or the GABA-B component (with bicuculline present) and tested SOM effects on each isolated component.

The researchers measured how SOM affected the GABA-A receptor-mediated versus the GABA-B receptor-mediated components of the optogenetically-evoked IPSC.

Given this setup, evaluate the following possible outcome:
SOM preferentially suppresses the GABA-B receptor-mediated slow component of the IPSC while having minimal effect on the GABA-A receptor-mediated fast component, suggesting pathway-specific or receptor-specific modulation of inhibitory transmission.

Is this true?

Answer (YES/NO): YES